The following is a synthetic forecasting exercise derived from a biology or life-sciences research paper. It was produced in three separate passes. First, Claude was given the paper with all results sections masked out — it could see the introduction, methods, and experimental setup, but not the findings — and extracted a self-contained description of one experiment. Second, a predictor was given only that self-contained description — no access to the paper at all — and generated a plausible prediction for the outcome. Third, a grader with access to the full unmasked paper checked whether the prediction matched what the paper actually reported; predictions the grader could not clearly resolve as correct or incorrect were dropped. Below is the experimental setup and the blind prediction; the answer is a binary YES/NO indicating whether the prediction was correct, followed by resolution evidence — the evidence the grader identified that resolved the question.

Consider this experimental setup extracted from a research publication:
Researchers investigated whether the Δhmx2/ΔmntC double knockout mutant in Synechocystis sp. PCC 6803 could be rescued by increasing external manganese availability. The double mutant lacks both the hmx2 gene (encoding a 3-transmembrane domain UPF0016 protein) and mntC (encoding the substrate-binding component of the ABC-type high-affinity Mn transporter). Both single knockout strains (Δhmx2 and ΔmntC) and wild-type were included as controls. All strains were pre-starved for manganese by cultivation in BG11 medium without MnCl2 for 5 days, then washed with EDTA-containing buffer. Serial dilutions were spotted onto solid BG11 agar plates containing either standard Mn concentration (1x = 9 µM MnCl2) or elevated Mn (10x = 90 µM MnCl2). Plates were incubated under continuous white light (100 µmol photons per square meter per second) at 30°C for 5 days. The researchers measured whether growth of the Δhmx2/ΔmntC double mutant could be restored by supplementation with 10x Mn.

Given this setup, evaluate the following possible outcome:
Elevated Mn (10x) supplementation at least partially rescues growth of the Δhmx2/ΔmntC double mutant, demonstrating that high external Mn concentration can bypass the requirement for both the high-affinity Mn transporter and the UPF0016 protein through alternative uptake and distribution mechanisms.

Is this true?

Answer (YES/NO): YES